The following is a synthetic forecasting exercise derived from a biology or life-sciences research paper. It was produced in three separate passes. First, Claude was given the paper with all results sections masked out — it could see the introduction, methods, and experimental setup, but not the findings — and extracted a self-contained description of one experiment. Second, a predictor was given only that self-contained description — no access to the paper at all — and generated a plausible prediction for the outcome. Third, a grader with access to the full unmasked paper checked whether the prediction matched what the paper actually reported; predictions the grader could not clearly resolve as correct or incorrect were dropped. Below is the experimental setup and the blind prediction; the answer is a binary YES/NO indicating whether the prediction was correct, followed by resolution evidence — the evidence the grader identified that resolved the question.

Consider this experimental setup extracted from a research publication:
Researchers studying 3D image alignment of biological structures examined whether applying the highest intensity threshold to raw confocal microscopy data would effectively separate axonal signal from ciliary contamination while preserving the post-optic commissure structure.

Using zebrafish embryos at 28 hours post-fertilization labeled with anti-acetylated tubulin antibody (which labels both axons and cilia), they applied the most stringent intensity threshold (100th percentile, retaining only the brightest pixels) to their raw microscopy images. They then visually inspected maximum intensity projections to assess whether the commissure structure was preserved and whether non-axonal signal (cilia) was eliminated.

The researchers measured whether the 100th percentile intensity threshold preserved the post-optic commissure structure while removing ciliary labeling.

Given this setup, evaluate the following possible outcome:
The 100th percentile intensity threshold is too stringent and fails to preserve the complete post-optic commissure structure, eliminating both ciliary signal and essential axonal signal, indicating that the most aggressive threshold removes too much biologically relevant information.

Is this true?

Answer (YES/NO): NO